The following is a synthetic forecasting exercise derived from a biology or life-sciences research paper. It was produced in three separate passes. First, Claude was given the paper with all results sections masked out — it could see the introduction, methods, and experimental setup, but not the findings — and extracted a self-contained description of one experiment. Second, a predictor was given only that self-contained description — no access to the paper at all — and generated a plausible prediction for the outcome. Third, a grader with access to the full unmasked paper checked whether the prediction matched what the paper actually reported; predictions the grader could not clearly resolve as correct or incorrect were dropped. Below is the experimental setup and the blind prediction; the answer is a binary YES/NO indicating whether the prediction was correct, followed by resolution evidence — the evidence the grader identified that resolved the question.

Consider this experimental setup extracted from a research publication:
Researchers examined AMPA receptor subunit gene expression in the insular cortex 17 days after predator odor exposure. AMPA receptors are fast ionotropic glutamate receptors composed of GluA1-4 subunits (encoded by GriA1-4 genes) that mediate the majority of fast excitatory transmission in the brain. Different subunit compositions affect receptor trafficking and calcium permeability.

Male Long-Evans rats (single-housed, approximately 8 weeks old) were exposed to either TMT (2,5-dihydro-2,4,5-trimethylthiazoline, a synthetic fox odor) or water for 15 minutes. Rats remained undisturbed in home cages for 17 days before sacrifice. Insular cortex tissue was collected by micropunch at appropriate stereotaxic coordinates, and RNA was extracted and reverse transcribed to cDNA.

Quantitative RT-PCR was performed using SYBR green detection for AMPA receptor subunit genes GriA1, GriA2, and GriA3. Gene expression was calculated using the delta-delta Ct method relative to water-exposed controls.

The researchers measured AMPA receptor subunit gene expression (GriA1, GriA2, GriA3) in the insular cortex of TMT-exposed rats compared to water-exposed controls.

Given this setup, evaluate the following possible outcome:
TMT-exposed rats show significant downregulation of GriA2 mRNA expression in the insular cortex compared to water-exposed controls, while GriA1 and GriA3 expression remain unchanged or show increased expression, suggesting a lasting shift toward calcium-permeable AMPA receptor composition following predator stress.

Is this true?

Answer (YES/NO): NO